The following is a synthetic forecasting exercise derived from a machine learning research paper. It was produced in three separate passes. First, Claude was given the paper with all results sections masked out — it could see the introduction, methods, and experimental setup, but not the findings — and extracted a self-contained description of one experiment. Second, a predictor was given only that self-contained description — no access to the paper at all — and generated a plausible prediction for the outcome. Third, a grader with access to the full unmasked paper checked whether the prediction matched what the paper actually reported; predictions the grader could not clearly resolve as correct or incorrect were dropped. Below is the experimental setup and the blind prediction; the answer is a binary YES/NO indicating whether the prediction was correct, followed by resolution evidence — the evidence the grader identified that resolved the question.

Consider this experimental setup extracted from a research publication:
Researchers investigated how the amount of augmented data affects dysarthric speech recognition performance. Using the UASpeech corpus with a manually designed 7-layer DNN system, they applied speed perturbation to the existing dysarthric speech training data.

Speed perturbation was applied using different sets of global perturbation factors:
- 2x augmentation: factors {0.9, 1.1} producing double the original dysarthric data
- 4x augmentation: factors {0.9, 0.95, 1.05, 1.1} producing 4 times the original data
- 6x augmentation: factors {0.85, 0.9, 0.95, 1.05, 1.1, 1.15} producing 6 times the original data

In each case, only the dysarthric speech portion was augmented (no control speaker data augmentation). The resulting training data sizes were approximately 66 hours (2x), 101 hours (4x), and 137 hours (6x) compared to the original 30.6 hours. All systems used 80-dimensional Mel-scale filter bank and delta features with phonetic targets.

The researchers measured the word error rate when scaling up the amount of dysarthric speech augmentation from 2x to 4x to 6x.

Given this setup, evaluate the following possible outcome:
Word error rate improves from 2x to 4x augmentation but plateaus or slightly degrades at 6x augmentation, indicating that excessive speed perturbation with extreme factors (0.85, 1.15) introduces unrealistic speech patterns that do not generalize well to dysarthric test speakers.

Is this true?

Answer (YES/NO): YES